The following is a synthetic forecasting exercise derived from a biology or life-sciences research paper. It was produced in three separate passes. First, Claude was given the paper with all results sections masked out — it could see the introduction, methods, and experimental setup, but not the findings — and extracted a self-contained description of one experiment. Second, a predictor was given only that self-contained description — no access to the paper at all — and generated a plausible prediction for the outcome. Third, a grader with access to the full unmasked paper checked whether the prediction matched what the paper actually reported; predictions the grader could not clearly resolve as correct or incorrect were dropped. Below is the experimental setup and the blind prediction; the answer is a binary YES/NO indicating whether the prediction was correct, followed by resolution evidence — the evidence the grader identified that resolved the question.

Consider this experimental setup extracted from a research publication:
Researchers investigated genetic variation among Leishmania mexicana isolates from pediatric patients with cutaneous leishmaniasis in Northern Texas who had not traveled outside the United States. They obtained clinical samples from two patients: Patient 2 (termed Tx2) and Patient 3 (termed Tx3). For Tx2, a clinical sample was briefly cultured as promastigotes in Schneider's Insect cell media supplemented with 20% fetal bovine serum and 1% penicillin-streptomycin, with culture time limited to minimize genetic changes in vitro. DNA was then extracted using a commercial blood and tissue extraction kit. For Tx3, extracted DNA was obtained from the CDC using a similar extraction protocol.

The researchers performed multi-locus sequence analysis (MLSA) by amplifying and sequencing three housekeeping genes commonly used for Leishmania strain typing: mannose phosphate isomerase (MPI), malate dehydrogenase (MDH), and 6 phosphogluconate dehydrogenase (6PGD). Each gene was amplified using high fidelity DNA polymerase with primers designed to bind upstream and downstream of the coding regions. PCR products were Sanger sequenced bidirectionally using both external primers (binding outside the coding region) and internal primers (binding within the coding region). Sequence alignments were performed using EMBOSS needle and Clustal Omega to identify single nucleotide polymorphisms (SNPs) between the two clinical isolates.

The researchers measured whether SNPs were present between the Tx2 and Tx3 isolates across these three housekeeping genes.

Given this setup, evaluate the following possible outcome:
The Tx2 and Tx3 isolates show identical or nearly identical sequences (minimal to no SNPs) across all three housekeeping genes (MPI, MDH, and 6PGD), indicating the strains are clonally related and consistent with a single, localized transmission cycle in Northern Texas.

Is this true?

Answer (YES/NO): NO